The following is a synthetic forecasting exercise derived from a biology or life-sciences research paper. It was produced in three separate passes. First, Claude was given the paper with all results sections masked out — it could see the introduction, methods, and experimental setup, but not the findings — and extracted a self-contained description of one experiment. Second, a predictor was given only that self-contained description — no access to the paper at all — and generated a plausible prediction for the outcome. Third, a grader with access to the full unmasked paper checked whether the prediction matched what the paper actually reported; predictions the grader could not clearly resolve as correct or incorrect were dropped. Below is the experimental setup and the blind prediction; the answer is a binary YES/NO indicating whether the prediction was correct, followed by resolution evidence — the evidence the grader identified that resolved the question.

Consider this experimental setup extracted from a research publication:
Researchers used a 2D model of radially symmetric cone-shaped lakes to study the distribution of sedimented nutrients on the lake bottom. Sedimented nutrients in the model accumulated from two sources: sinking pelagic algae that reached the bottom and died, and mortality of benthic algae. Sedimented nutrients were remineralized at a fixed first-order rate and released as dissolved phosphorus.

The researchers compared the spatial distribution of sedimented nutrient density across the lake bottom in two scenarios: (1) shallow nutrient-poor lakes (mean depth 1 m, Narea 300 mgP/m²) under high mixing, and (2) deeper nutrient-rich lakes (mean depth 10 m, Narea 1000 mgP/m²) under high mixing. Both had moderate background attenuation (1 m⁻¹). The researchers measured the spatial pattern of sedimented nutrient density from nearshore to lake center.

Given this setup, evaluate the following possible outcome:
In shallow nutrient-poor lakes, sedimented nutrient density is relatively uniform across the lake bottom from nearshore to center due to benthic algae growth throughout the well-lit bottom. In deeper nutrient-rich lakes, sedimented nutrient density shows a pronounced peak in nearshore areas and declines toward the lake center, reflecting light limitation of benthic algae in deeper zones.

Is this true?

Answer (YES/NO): YES